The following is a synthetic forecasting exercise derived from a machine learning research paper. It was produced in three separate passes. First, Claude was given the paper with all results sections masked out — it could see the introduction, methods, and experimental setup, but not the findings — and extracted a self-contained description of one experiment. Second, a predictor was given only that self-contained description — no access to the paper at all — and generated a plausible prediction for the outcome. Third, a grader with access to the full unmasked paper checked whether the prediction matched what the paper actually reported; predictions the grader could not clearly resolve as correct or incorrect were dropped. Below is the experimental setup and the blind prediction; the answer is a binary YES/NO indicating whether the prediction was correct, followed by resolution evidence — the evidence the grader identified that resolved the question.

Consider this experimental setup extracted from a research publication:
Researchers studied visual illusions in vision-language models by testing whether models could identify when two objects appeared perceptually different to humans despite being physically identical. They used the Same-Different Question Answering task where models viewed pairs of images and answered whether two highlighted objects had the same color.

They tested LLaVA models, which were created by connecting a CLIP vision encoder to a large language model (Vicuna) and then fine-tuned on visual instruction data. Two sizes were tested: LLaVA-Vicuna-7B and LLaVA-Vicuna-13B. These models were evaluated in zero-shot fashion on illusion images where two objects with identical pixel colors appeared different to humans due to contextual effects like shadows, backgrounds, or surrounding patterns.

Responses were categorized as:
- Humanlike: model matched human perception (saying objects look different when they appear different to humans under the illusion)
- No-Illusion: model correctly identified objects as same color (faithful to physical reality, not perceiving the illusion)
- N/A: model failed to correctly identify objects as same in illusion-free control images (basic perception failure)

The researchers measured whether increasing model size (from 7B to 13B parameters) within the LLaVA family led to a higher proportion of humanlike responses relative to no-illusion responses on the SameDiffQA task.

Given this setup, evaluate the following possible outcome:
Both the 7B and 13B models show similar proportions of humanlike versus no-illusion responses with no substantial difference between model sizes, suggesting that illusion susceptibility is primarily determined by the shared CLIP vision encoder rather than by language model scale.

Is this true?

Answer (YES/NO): NO